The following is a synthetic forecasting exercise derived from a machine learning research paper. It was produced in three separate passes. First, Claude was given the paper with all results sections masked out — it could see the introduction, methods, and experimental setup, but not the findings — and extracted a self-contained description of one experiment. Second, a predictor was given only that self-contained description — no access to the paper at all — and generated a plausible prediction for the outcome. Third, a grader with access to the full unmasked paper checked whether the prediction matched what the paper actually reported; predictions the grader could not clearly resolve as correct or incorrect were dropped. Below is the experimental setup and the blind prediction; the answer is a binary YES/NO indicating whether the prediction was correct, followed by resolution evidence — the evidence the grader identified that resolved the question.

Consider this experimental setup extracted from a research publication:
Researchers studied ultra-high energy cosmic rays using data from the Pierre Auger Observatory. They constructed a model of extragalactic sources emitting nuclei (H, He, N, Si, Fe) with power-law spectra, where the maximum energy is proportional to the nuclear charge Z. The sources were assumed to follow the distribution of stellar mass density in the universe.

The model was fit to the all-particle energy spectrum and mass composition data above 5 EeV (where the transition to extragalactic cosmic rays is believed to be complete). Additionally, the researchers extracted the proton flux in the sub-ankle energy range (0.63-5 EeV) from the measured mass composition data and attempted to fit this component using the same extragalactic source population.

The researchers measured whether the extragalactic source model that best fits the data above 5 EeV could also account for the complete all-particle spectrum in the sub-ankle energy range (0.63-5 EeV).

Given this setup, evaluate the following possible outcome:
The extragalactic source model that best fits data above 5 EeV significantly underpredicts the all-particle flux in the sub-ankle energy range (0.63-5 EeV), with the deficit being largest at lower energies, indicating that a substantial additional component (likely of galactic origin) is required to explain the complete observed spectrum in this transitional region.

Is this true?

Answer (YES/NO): YES